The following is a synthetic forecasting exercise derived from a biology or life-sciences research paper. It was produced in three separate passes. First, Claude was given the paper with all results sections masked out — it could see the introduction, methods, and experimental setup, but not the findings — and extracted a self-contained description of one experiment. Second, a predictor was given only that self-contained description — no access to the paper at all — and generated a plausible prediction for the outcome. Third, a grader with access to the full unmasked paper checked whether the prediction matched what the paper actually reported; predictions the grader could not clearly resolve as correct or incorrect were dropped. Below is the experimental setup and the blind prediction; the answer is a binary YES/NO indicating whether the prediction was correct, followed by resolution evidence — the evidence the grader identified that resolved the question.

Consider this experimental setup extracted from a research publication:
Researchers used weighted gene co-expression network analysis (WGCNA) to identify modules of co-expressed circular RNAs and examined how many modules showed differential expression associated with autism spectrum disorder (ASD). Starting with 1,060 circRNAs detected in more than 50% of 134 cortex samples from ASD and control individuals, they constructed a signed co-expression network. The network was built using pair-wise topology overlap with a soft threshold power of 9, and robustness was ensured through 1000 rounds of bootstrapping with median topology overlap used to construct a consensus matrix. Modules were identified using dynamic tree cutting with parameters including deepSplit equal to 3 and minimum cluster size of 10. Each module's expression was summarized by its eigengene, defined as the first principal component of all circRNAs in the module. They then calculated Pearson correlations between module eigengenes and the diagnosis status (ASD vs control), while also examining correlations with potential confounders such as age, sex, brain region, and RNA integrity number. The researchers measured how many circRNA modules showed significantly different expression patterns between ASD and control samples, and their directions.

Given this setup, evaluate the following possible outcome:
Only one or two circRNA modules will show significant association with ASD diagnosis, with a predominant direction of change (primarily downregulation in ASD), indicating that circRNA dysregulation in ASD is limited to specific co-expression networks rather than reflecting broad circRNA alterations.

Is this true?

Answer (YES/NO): NO